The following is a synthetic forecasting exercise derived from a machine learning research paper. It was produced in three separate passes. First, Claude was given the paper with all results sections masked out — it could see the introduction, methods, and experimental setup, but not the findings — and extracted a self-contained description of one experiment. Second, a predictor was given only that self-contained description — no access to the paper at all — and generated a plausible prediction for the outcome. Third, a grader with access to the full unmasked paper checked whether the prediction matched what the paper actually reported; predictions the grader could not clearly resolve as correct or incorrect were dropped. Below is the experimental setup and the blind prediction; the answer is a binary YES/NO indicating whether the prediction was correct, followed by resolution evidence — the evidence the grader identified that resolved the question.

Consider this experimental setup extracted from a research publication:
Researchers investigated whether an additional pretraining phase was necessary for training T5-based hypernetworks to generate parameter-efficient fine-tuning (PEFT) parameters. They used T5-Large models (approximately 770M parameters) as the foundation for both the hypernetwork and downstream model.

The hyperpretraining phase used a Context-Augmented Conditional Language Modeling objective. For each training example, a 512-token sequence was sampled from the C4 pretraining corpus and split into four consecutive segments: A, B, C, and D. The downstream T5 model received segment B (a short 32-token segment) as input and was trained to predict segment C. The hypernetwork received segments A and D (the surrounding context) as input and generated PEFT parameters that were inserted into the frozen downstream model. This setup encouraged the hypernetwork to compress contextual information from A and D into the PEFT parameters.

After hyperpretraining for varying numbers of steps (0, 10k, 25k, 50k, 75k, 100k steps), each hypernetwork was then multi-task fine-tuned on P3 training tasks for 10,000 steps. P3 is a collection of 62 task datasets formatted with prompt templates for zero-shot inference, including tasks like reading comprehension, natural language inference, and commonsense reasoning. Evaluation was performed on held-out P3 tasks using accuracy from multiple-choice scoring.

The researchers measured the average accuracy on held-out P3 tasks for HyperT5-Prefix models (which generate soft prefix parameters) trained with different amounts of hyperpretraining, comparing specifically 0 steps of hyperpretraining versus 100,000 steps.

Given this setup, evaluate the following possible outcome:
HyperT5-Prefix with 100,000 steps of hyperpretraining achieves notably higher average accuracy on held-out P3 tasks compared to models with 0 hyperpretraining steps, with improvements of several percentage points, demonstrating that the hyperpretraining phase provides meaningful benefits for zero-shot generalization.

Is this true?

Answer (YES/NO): YES